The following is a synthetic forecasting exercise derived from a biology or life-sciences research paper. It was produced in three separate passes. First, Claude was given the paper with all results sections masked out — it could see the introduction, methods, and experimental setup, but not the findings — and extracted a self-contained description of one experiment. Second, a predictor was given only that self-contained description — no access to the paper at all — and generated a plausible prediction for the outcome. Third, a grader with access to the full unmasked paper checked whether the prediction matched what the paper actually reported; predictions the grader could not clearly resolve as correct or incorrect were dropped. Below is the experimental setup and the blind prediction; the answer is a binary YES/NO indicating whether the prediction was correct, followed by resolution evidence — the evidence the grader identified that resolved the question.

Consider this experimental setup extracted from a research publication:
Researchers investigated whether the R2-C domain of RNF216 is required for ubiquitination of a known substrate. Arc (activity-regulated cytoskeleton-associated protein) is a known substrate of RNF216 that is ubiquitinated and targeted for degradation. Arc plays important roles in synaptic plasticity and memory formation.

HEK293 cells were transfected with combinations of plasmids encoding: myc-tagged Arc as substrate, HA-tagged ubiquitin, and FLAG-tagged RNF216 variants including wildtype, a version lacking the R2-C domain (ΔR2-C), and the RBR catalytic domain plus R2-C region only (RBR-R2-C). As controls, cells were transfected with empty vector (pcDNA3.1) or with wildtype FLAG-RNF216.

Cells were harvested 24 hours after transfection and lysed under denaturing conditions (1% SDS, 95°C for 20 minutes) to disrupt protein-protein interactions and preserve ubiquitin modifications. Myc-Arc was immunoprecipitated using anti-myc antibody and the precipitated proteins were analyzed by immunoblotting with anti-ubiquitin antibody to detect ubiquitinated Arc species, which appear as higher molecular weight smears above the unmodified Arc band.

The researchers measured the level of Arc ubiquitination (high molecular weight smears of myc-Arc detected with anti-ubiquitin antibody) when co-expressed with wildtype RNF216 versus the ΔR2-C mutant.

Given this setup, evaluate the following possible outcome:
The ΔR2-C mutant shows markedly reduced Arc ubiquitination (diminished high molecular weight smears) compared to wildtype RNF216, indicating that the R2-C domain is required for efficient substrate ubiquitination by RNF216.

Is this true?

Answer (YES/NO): YES